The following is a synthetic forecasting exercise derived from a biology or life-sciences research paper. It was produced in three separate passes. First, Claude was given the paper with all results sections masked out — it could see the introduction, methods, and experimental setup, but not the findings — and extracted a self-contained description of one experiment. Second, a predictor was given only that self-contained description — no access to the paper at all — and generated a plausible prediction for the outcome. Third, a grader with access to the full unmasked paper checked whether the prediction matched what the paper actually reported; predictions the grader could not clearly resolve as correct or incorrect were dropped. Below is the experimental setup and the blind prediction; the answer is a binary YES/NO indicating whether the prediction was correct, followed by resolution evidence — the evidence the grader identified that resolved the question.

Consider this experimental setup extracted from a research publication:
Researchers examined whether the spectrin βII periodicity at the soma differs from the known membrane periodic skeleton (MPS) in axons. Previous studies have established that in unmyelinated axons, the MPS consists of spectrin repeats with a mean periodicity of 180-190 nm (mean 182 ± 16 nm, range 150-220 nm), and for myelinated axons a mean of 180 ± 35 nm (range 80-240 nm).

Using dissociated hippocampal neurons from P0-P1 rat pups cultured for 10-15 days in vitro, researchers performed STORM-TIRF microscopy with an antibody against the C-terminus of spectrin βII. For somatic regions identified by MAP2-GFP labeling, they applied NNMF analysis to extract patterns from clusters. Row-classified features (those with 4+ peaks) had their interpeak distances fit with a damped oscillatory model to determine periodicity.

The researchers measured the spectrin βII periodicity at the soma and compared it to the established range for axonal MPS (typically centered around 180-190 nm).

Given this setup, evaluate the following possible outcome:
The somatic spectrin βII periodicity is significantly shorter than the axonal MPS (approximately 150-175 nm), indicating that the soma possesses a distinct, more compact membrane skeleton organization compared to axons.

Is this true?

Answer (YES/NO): YES